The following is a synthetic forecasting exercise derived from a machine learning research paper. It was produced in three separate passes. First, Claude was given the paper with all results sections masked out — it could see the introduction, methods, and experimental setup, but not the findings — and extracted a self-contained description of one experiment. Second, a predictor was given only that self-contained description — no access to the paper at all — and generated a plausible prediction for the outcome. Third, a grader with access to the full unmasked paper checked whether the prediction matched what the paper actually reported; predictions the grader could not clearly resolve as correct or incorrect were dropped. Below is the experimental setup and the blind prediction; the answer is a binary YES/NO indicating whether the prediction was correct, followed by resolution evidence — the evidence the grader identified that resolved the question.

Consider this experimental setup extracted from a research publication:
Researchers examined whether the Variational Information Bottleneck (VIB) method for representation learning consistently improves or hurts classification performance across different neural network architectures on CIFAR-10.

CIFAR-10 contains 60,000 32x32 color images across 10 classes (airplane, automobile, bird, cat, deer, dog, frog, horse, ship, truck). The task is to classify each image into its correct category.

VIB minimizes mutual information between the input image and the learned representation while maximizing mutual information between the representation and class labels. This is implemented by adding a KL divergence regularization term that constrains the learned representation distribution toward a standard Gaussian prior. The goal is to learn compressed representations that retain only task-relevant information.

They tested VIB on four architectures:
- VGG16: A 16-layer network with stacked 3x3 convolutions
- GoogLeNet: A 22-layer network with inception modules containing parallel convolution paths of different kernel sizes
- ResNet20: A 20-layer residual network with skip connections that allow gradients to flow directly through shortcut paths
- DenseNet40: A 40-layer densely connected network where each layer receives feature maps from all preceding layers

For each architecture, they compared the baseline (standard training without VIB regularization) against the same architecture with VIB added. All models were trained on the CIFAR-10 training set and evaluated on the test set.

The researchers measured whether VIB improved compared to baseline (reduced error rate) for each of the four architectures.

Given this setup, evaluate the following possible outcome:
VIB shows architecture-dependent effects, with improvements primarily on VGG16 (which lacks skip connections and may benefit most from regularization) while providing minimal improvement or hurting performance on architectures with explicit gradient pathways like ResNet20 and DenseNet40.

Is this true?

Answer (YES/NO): NO